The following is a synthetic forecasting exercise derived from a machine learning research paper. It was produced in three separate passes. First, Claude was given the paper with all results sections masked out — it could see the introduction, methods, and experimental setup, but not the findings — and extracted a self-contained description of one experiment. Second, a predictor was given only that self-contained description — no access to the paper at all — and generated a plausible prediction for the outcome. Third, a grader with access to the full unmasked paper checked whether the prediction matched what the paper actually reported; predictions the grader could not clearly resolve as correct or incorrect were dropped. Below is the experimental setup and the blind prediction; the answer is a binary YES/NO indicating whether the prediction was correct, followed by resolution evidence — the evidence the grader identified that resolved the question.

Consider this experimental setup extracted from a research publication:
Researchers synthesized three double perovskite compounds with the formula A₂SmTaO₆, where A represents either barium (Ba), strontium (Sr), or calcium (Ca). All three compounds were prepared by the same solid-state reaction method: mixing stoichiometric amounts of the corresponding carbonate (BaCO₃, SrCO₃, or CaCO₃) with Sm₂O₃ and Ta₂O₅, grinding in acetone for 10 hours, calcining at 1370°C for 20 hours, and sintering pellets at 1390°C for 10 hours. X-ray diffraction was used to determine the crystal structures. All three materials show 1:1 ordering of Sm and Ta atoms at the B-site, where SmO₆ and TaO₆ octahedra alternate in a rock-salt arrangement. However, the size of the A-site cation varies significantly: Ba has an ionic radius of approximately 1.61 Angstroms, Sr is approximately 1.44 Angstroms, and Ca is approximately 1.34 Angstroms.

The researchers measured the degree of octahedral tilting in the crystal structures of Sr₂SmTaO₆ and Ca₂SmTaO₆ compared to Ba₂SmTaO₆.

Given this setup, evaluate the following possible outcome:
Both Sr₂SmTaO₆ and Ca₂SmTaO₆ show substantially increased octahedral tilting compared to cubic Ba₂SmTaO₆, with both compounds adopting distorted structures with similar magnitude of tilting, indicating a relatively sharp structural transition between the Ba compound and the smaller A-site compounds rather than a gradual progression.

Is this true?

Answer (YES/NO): NO